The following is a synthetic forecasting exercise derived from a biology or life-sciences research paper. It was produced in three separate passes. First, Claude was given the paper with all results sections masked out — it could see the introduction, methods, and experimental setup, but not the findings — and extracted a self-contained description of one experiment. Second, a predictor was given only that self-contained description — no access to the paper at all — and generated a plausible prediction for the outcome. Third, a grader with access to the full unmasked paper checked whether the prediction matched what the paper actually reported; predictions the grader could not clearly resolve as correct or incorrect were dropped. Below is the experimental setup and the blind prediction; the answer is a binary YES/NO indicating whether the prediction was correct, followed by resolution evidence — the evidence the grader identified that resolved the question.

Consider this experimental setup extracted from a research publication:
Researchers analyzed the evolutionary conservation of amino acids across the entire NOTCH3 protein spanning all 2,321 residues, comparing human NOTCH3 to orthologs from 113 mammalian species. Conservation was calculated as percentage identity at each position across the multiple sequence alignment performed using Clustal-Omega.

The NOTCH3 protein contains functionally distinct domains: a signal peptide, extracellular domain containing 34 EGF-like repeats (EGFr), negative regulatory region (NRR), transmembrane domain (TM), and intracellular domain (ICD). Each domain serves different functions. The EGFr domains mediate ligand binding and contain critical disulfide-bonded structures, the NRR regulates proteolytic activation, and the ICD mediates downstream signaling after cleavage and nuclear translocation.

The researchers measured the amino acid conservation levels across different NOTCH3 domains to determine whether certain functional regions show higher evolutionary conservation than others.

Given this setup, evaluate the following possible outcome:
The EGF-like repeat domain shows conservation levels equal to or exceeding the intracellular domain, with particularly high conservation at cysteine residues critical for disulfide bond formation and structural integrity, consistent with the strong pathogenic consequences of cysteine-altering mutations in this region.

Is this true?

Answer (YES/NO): YES